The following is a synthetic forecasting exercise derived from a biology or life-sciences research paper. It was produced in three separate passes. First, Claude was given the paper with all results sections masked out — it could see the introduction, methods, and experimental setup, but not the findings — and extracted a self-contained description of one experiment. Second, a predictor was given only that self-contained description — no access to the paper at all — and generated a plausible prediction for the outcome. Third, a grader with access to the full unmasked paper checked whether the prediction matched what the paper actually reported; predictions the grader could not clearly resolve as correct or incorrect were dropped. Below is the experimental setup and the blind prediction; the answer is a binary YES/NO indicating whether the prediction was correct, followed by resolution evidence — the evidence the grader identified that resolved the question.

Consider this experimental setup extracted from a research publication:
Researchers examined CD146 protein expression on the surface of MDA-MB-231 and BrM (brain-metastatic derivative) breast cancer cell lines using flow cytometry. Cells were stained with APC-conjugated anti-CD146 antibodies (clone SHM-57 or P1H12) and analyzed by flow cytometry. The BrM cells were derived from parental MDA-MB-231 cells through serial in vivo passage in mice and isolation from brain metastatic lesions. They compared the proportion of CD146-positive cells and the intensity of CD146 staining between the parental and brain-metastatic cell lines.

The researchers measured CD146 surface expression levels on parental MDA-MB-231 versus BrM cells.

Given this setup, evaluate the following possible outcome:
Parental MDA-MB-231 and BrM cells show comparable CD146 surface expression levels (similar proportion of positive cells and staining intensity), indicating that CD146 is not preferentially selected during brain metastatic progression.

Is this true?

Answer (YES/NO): NO